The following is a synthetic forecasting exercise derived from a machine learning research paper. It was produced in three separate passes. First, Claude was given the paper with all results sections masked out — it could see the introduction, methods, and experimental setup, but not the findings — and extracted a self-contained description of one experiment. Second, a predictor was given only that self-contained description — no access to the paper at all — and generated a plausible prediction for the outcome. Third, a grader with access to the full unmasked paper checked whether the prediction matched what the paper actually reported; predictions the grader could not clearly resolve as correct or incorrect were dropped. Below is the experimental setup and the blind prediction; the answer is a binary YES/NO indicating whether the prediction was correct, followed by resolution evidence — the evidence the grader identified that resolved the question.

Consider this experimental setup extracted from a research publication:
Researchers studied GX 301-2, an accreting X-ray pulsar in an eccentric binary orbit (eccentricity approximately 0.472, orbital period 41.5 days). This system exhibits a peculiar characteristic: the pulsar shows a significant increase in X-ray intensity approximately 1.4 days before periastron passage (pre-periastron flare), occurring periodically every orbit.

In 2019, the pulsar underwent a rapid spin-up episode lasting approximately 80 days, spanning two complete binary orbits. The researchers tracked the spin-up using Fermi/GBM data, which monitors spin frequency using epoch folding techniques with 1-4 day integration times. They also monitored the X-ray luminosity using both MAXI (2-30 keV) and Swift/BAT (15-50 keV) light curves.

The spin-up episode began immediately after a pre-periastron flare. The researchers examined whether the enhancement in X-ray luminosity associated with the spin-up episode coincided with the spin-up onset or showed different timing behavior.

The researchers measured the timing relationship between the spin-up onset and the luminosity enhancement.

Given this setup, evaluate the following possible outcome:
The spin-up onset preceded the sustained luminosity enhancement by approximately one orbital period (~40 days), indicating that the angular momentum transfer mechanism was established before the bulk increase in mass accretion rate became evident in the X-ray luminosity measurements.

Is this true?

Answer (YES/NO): NO